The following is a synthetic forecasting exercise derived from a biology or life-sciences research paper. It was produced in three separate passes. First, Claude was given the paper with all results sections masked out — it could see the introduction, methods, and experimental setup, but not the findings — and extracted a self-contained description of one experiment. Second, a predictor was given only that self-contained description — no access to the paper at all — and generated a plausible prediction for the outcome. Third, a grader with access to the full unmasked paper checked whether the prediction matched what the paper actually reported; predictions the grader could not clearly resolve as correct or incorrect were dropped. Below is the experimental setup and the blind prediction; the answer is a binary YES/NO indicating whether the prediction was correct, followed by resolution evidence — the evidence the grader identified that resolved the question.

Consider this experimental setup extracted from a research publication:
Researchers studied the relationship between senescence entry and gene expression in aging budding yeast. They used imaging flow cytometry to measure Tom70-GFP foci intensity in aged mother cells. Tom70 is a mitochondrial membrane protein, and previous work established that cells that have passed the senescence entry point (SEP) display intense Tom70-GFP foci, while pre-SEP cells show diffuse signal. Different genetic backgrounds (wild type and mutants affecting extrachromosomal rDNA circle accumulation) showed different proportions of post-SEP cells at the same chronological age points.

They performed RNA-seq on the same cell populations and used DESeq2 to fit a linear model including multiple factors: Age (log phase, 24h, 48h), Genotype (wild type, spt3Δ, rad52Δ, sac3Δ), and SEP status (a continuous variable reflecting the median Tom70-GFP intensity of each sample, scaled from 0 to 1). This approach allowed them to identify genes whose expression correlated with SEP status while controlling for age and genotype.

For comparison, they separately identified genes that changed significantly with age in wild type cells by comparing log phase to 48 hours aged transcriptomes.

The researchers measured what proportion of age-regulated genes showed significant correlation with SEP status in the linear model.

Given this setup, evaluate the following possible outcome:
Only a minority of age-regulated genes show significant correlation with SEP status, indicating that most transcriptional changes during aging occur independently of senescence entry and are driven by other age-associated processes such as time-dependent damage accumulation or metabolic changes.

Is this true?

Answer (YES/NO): NO